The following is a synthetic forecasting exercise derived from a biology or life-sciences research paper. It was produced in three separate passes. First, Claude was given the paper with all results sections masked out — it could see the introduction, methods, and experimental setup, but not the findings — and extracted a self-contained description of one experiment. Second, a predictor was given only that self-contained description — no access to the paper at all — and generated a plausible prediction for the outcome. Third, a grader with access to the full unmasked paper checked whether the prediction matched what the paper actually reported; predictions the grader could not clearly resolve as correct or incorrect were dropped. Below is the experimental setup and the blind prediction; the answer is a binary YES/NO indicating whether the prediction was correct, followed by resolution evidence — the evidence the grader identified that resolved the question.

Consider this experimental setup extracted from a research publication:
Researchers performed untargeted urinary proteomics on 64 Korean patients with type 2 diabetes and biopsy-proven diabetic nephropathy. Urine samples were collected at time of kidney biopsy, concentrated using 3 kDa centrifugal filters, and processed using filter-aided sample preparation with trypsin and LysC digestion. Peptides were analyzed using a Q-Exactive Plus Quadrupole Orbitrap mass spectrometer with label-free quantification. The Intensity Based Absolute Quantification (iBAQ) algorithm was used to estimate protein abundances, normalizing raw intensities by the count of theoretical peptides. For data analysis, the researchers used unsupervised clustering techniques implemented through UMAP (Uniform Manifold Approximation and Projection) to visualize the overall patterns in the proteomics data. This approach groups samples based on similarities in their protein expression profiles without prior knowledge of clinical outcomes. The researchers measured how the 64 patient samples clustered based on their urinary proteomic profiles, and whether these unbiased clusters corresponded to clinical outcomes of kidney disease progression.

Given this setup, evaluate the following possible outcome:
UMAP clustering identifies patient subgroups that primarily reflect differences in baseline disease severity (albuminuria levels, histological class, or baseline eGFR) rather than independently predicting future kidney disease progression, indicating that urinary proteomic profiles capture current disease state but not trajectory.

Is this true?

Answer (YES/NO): NO